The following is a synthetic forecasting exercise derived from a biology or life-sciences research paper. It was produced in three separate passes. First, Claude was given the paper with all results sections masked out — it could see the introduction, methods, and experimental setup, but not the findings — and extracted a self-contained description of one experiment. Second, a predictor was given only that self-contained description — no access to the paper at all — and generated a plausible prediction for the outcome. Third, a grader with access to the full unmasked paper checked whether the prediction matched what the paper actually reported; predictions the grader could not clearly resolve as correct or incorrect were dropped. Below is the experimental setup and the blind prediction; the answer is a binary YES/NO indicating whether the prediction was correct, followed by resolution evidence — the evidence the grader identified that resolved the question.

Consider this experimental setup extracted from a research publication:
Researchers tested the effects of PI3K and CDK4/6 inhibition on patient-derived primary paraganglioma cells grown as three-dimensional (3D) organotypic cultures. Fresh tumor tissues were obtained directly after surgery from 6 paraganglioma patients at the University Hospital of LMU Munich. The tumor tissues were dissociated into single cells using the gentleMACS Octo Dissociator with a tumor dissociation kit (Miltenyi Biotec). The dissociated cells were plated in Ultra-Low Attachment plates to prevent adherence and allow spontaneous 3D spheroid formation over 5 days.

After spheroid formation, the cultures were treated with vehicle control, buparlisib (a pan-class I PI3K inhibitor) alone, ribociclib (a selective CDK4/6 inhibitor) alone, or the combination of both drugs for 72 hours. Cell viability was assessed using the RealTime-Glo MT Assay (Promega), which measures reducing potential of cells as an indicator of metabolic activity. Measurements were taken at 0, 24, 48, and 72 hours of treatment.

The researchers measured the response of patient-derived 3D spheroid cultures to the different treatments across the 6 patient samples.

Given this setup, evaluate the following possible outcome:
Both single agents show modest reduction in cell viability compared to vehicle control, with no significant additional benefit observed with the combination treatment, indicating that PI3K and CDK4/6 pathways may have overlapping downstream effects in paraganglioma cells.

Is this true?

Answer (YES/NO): NO